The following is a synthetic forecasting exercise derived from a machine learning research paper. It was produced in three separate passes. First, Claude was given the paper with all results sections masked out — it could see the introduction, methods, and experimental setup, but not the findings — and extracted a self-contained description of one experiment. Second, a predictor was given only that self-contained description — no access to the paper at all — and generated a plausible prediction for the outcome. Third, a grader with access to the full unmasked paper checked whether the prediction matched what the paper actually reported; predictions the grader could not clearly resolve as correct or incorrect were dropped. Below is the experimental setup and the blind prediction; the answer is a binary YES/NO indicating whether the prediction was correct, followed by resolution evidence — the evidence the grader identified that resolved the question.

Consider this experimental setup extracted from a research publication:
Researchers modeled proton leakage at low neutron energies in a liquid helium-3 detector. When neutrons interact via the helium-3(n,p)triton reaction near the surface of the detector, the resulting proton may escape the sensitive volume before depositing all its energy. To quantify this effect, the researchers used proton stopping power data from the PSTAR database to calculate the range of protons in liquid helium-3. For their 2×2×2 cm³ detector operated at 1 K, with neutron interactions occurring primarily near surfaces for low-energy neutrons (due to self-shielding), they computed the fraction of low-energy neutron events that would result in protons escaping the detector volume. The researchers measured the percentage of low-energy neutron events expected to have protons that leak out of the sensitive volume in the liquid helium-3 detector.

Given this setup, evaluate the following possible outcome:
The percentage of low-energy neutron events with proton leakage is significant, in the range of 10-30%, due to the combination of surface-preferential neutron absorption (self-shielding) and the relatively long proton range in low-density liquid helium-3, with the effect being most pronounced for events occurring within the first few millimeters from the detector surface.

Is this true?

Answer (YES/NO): NO